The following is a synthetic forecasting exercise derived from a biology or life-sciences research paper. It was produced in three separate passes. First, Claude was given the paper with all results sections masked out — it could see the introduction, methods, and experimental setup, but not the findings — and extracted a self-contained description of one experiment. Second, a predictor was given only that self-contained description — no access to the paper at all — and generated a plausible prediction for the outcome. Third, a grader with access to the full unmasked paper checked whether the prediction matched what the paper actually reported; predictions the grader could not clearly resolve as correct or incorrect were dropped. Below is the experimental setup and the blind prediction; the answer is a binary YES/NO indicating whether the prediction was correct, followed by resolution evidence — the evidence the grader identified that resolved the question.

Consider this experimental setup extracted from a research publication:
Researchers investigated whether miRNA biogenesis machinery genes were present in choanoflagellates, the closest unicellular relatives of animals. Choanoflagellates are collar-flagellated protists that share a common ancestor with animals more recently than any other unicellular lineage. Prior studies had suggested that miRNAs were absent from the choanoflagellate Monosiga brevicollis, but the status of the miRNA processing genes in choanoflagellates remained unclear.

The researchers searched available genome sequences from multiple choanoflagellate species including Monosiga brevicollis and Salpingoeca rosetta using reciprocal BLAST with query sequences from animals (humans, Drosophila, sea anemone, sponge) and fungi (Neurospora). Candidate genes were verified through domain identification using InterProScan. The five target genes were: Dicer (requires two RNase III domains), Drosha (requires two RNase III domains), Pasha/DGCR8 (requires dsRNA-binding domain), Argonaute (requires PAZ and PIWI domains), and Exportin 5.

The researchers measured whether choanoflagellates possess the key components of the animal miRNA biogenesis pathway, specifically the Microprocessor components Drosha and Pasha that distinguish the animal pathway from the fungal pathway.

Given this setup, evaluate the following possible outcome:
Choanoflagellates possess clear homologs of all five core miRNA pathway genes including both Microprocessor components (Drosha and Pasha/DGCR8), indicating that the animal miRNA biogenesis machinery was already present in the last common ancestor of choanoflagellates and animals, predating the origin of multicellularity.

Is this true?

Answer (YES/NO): NO